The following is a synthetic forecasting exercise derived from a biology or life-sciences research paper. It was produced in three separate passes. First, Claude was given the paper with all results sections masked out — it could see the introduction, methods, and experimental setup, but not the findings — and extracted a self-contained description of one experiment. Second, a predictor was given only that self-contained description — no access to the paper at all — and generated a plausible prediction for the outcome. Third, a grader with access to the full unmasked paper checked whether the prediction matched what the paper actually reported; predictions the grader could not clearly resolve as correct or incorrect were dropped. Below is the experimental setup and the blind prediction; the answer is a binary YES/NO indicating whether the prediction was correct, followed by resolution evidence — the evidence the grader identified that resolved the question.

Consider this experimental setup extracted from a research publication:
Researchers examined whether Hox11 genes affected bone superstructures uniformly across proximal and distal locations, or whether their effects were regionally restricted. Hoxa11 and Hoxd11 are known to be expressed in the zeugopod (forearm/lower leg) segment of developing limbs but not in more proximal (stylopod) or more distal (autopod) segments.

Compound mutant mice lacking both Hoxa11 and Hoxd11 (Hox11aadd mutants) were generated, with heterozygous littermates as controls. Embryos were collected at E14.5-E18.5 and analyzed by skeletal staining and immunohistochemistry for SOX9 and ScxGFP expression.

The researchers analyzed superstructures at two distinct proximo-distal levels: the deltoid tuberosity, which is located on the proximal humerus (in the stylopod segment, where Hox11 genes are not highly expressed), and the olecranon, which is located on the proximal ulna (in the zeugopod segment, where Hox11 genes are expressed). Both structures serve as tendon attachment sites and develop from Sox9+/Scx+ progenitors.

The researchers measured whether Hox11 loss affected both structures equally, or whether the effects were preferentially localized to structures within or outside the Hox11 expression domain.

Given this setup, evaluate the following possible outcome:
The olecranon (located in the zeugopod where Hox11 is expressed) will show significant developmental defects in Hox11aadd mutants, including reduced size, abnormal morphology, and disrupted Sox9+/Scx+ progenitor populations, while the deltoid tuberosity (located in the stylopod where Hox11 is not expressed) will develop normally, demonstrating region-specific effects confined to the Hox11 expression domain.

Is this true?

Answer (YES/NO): YES